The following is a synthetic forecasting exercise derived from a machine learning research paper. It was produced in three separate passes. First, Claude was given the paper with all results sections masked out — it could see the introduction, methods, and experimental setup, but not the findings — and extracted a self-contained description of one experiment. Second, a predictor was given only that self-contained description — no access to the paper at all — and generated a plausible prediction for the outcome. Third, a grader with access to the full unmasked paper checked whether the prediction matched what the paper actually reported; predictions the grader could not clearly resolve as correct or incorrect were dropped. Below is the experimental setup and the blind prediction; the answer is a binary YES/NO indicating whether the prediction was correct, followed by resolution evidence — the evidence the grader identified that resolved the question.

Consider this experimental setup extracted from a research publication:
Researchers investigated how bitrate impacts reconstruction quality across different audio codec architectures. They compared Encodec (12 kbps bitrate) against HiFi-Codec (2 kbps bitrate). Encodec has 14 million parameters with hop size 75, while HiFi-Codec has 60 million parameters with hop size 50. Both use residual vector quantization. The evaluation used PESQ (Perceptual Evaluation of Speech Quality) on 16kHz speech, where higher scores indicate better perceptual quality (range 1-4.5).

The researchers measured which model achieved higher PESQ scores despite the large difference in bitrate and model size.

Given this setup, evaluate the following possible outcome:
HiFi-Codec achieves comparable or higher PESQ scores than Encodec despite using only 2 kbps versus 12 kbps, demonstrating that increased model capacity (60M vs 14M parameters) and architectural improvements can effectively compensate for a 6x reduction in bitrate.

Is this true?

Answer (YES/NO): NO